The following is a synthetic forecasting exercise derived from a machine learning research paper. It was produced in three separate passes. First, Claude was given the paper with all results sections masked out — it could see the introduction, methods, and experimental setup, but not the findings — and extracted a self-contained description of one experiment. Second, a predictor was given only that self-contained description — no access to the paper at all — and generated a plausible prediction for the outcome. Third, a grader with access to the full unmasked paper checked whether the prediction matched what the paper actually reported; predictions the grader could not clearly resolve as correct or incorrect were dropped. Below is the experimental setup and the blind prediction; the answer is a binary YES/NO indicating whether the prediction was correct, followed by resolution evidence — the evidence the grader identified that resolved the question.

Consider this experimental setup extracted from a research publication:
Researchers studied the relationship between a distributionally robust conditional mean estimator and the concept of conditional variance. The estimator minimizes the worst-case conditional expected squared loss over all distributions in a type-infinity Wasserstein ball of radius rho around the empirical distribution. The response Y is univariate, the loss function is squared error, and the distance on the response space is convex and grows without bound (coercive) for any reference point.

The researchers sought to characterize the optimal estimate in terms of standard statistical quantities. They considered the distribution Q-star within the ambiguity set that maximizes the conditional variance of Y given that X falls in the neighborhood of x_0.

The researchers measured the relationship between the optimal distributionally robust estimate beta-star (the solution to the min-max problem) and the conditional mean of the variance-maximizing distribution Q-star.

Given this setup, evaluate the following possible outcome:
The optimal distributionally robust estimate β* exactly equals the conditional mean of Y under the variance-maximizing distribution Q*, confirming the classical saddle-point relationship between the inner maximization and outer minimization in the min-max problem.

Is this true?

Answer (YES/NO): YES